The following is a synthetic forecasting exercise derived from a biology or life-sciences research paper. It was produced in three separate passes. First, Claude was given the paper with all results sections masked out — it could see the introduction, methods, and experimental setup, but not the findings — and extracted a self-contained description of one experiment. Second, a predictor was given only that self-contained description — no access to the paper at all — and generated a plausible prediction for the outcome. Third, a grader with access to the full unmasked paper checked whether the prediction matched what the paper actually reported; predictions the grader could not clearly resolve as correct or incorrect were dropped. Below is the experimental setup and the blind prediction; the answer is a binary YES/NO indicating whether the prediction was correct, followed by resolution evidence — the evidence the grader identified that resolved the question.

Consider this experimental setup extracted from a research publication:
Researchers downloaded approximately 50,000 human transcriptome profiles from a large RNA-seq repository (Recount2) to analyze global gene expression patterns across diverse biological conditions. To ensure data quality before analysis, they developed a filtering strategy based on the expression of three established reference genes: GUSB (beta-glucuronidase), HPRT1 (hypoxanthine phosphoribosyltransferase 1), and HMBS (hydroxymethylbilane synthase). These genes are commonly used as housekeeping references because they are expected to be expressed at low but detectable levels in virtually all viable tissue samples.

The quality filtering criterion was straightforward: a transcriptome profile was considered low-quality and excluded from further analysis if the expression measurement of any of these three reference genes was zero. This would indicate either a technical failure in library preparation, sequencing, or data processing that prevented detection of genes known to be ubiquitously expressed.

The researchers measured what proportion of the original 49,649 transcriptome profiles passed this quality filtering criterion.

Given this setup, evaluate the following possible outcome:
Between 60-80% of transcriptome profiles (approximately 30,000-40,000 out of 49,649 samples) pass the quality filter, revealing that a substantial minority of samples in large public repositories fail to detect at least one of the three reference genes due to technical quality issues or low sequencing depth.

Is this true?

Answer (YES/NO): NO